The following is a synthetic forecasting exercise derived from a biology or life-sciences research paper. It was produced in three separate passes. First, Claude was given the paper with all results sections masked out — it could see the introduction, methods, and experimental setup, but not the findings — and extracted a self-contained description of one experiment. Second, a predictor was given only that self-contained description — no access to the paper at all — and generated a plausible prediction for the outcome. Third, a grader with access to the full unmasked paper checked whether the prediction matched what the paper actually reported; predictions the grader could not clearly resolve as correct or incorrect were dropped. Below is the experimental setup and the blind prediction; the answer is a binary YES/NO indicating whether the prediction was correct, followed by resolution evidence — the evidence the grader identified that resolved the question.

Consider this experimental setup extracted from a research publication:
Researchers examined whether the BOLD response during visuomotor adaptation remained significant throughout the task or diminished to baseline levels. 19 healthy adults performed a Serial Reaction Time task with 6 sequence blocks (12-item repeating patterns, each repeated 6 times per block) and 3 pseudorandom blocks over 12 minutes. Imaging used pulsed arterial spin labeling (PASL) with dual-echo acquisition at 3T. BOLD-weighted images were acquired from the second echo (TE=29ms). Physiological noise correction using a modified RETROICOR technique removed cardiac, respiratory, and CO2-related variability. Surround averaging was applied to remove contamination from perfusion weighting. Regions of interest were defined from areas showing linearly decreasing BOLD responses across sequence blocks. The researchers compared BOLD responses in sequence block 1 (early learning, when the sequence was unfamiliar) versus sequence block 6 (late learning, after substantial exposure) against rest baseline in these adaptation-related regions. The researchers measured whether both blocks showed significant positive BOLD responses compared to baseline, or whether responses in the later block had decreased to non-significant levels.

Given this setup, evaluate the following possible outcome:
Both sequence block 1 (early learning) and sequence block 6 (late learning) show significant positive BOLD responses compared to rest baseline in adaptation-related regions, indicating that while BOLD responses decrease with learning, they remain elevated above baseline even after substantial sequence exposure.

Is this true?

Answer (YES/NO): YES